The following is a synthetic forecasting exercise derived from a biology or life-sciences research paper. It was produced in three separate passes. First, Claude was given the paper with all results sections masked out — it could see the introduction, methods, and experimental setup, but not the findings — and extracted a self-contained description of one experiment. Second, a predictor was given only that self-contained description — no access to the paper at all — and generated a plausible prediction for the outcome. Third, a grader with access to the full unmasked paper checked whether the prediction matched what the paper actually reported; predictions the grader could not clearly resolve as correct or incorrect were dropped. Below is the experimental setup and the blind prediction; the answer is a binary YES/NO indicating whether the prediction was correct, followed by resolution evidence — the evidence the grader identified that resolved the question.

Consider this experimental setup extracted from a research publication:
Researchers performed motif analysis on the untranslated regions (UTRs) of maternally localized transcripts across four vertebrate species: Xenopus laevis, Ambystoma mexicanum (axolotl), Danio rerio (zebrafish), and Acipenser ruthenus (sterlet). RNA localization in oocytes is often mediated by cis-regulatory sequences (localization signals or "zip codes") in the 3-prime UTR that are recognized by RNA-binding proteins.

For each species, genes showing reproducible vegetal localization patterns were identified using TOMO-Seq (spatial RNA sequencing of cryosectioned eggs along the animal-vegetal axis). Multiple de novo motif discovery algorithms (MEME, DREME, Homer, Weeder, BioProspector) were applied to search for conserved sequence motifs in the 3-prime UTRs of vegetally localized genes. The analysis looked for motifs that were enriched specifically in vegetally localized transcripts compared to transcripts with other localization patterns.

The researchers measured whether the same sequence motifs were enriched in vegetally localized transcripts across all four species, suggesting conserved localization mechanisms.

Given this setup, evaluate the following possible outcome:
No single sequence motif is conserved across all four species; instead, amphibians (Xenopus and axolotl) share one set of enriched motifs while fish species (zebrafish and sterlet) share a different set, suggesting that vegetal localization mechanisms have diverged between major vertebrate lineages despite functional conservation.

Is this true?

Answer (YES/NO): NO